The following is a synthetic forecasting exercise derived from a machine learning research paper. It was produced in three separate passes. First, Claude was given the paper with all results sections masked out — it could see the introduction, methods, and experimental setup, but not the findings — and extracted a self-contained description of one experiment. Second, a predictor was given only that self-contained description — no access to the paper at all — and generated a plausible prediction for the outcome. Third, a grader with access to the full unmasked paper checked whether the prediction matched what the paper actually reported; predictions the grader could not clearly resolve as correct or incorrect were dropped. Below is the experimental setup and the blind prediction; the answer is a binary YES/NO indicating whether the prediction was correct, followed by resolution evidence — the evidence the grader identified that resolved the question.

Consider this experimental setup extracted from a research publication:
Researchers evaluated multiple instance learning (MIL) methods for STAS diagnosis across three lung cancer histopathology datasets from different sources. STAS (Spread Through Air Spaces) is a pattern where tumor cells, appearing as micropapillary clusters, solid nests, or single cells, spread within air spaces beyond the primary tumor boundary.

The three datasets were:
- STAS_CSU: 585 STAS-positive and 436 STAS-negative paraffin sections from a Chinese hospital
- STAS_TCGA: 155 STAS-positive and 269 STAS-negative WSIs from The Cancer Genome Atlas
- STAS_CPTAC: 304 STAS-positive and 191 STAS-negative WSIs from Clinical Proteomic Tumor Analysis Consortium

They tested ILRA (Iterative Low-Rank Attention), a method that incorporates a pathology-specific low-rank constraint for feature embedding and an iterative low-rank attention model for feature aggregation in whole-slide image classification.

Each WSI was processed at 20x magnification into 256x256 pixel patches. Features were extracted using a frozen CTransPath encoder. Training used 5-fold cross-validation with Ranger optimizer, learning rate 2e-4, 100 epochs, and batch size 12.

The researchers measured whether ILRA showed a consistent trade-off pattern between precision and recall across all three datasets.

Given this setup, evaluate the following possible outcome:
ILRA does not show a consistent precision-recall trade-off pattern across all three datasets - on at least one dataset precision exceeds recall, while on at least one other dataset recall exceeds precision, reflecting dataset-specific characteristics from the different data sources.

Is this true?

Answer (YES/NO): YES